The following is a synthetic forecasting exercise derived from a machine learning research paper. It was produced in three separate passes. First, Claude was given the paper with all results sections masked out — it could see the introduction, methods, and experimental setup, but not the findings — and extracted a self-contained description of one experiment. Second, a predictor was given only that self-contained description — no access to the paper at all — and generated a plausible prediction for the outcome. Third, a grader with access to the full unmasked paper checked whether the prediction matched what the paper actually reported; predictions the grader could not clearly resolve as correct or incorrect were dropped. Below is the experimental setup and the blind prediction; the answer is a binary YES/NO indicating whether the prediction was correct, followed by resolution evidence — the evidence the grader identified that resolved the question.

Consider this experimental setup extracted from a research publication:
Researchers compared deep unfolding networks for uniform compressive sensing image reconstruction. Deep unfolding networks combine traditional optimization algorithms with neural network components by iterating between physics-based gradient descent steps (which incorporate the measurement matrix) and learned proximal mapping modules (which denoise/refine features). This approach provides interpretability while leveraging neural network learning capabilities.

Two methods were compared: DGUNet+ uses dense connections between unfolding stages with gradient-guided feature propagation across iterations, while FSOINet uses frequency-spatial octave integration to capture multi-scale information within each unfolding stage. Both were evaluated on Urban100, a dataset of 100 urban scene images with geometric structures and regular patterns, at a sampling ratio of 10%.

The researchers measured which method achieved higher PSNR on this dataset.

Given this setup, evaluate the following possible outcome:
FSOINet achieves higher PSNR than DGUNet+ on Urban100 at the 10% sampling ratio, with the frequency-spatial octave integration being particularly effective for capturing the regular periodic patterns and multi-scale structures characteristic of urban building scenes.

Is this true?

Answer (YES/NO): NO